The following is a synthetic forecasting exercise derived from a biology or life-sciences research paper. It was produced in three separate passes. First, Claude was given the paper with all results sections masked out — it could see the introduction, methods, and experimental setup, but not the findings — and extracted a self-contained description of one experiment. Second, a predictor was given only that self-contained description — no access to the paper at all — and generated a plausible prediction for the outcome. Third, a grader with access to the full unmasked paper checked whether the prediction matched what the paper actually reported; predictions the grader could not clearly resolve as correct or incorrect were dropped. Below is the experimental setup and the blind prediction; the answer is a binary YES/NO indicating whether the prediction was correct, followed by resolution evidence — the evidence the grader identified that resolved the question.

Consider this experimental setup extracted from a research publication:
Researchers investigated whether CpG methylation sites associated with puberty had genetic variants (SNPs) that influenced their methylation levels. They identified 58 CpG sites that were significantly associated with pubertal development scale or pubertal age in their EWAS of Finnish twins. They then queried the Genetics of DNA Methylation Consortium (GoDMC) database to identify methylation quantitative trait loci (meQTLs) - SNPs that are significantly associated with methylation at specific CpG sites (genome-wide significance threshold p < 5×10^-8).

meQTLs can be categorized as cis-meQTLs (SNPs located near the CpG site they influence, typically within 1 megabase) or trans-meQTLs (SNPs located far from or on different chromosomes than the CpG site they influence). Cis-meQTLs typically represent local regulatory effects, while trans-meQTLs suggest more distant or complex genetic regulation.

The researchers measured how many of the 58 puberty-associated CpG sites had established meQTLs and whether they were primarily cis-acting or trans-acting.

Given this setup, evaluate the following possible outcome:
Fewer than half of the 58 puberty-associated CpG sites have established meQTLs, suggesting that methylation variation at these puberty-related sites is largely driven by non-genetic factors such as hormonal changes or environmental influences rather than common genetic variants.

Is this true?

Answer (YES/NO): NO